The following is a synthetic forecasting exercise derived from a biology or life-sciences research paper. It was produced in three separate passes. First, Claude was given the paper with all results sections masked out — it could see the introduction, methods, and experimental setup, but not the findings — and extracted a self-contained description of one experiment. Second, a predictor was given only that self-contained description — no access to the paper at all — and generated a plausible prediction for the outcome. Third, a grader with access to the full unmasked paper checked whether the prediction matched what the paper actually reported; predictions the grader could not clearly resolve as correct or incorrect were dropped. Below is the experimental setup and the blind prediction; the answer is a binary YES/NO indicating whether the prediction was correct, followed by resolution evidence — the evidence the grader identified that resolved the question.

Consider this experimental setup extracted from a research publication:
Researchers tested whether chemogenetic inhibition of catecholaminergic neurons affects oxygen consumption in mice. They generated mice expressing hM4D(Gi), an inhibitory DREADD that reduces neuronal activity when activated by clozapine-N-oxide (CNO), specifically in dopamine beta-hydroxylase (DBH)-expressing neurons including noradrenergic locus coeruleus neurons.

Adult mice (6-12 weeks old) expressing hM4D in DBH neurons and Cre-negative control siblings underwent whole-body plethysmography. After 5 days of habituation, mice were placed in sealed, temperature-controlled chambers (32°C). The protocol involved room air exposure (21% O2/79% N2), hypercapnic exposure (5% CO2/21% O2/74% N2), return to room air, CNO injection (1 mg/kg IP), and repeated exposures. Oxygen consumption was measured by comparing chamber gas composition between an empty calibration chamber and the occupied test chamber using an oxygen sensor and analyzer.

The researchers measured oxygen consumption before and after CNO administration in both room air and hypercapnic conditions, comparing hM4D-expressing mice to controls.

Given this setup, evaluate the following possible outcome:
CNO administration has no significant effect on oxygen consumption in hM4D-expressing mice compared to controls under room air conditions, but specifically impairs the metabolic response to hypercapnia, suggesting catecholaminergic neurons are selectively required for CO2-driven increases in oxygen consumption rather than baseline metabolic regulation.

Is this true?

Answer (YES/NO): NO